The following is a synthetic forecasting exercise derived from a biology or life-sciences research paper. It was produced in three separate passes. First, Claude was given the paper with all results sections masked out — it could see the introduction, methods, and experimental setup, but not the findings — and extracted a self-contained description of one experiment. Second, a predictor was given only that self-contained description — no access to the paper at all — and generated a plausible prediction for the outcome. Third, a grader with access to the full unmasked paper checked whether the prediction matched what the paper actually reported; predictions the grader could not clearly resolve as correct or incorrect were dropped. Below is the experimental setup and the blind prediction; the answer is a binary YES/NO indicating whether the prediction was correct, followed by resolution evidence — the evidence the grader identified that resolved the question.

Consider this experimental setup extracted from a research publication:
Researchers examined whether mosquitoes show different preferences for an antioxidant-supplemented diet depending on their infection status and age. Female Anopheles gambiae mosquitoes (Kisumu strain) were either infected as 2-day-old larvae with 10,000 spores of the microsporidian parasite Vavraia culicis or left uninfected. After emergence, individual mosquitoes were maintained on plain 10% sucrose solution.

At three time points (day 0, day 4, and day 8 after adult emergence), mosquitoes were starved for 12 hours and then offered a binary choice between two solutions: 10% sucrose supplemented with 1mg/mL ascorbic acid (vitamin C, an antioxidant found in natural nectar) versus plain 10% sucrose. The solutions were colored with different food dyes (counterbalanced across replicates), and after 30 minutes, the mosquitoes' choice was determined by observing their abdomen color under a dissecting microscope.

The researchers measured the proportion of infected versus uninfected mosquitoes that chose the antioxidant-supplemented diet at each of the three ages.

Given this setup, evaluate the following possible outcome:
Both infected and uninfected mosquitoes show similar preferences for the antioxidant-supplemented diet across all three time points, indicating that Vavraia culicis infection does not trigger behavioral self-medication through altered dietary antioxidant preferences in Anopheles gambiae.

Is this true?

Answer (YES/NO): NO